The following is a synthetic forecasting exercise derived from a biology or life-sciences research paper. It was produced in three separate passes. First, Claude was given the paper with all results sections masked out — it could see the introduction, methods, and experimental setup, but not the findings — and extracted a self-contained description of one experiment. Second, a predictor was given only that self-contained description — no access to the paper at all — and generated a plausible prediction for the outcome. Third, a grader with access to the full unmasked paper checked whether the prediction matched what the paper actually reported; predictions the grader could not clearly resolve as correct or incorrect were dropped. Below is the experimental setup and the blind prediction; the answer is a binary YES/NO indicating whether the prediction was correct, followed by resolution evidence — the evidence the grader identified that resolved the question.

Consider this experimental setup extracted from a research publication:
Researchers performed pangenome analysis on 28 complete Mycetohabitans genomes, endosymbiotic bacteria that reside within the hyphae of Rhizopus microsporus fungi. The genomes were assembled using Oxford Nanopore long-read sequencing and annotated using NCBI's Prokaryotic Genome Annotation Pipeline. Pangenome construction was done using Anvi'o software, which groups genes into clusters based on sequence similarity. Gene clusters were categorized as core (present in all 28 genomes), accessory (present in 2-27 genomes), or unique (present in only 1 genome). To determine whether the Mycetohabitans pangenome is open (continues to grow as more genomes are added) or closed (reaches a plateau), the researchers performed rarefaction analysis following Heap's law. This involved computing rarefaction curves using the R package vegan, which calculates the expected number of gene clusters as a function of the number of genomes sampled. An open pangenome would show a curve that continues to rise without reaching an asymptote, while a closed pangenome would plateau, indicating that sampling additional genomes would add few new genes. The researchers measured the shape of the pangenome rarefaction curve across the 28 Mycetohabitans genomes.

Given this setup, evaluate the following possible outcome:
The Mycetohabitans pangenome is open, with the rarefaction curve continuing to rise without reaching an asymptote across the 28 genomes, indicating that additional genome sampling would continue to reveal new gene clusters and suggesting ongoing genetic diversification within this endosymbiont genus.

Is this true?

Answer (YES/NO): YES